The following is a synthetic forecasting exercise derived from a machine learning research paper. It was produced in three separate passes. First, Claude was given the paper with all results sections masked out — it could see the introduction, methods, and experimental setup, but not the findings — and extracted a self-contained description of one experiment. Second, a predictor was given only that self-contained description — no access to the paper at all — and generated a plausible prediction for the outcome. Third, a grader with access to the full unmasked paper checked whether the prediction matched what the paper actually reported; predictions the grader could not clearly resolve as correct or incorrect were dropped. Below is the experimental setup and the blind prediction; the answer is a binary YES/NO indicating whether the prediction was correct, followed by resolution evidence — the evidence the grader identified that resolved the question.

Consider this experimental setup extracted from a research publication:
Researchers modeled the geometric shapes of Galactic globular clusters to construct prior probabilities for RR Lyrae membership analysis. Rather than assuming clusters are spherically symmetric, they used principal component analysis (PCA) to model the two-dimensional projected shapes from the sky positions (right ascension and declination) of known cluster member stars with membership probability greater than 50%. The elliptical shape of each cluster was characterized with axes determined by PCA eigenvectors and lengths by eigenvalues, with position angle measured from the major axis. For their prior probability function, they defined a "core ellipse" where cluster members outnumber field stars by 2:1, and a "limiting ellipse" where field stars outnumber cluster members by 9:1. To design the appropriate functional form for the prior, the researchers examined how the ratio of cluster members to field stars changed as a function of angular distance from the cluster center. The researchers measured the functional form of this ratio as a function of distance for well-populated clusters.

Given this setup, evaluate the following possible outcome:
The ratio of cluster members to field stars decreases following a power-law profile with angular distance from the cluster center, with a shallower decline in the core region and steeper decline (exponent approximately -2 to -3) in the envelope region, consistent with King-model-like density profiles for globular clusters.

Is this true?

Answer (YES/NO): NO